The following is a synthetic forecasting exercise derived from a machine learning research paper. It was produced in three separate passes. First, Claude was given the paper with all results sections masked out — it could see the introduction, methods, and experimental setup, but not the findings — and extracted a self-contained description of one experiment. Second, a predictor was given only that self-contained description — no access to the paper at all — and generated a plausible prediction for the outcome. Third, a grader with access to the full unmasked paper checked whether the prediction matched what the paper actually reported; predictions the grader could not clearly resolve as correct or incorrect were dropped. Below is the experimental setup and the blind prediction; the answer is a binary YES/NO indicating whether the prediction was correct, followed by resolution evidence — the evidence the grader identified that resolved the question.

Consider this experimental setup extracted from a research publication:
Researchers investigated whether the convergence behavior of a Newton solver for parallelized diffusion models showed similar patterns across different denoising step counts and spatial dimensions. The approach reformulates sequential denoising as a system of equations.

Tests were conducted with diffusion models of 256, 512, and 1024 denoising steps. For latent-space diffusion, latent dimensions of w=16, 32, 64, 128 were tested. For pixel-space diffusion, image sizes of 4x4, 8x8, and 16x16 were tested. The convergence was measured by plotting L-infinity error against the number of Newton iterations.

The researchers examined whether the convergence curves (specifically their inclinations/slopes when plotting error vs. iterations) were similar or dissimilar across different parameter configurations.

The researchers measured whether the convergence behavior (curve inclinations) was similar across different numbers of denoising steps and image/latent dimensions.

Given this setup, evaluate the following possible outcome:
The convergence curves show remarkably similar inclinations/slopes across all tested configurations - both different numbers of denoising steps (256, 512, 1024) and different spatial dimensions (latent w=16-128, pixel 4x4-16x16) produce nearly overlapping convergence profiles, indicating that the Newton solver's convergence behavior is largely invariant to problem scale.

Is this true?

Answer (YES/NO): NO